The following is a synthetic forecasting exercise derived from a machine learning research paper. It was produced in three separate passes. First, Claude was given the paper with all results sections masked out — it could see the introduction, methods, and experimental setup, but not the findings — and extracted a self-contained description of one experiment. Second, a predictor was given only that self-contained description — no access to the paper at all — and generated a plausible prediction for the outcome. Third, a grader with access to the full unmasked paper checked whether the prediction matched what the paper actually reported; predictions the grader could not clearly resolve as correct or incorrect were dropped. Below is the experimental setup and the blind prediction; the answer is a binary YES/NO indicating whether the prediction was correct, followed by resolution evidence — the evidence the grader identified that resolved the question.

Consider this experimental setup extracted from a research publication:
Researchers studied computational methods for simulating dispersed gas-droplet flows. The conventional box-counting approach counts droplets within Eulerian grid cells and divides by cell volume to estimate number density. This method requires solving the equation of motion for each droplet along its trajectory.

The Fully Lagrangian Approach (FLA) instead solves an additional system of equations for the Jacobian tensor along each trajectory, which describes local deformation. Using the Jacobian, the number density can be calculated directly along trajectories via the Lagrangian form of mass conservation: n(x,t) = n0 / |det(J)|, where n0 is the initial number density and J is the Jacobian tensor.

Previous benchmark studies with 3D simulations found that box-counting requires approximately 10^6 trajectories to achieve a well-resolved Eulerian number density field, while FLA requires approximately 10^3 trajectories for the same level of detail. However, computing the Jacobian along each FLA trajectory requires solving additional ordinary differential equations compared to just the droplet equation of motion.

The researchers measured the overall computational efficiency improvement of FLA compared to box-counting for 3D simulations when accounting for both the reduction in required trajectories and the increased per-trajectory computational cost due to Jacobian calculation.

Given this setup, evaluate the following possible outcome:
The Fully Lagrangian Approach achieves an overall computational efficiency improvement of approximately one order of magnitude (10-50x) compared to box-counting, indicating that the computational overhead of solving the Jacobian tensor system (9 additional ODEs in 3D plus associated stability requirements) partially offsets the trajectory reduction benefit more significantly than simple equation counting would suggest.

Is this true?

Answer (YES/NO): YES